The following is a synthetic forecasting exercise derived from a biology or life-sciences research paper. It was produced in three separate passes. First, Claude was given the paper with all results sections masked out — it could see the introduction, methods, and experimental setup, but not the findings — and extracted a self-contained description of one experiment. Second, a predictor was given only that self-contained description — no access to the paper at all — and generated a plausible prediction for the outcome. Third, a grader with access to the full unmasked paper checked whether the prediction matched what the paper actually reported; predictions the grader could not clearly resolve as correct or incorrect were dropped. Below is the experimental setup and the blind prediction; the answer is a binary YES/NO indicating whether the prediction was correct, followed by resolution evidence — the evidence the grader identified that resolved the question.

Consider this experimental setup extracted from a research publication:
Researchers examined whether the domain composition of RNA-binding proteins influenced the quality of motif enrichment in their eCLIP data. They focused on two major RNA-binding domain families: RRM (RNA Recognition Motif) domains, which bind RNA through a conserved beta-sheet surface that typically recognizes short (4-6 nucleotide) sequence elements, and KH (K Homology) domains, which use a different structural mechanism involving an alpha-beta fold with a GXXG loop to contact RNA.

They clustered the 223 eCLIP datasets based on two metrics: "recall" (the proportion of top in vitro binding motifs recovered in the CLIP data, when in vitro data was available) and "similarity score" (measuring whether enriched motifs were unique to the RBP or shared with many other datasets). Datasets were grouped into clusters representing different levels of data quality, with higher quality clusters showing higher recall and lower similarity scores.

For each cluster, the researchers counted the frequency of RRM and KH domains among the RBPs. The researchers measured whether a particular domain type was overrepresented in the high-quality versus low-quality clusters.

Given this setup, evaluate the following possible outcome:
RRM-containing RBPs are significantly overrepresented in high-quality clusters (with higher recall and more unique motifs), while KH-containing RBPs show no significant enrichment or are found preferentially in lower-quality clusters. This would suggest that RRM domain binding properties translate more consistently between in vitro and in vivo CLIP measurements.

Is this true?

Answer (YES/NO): NO